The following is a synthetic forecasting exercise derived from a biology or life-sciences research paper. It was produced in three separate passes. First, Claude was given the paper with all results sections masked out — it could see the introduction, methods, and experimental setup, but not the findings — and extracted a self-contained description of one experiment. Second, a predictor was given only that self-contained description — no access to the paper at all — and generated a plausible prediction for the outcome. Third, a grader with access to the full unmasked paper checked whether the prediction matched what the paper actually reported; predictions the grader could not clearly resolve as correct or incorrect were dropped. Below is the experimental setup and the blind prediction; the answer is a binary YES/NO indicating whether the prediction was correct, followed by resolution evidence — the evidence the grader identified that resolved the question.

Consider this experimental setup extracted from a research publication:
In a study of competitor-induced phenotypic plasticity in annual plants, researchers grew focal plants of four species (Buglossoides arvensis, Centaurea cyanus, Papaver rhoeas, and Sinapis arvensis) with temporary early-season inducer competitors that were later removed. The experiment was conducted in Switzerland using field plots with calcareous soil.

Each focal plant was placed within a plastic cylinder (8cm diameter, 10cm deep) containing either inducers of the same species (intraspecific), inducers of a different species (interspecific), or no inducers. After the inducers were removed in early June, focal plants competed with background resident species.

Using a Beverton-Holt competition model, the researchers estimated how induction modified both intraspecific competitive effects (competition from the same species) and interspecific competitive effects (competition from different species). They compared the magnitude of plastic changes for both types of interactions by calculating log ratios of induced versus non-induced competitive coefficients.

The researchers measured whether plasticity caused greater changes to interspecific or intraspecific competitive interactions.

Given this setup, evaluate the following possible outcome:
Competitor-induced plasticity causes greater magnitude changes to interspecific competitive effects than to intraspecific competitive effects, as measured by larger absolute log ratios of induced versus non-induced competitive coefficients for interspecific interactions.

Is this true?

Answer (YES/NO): YES